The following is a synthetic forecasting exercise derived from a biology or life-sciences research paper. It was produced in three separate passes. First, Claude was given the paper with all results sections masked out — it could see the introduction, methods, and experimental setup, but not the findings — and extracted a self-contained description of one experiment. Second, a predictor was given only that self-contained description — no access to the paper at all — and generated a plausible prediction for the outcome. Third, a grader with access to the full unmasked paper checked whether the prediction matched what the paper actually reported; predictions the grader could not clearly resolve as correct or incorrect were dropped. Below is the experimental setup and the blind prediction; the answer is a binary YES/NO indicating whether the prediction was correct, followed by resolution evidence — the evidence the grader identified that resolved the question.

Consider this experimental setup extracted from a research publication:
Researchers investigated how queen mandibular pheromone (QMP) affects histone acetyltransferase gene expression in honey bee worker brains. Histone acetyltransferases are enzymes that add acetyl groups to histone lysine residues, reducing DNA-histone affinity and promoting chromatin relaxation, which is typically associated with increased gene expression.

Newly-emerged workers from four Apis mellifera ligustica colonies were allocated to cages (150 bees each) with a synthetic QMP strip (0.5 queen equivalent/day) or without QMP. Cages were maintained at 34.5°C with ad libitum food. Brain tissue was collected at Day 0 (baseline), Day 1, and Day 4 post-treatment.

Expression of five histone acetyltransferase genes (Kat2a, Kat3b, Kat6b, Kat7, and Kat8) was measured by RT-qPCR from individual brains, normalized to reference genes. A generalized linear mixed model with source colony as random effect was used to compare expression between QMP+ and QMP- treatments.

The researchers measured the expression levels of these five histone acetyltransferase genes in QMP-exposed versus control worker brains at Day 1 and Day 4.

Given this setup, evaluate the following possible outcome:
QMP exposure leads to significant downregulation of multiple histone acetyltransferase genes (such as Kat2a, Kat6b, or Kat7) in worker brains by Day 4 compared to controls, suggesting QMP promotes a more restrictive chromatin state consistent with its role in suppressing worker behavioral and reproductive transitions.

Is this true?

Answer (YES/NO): NO